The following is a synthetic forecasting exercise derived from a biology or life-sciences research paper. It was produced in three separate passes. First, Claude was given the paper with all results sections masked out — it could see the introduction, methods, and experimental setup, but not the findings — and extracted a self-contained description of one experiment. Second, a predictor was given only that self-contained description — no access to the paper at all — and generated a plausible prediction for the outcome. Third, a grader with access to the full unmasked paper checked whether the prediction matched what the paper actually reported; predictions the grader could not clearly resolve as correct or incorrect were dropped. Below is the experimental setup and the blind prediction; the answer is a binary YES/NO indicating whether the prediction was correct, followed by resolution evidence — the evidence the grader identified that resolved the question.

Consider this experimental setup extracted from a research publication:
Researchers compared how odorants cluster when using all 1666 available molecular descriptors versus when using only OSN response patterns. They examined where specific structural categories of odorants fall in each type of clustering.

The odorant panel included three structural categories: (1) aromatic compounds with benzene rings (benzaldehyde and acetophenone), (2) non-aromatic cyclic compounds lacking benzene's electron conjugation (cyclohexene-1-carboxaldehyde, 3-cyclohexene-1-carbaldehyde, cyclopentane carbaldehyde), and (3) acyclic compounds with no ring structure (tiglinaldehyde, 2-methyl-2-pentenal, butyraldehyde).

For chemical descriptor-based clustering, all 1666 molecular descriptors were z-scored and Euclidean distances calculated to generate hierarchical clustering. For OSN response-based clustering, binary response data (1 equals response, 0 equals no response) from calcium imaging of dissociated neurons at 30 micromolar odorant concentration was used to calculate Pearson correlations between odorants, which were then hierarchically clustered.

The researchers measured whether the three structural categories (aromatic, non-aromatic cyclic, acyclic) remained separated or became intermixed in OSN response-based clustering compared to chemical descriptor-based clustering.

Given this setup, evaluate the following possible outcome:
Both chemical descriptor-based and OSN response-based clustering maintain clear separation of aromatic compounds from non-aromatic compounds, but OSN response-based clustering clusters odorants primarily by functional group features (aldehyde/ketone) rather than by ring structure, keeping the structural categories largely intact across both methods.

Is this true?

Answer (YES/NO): NO